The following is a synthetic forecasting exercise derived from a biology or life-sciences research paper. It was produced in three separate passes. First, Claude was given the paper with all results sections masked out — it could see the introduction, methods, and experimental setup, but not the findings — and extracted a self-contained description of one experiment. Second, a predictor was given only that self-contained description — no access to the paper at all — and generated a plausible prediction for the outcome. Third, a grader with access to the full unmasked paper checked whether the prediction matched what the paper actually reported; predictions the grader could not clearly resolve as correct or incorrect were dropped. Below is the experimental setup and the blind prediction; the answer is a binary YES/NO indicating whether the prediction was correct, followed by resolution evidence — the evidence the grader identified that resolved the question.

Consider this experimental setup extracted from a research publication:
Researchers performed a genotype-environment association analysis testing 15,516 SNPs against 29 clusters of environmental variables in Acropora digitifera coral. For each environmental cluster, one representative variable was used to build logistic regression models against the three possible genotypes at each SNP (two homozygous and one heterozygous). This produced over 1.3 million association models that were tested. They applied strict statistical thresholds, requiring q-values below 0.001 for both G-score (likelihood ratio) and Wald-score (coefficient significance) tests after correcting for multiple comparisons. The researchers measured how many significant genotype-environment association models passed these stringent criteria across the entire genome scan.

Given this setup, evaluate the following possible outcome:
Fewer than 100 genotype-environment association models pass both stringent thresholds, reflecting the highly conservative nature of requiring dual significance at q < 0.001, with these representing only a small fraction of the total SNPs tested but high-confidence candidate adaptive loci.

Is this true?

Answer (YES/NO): YES